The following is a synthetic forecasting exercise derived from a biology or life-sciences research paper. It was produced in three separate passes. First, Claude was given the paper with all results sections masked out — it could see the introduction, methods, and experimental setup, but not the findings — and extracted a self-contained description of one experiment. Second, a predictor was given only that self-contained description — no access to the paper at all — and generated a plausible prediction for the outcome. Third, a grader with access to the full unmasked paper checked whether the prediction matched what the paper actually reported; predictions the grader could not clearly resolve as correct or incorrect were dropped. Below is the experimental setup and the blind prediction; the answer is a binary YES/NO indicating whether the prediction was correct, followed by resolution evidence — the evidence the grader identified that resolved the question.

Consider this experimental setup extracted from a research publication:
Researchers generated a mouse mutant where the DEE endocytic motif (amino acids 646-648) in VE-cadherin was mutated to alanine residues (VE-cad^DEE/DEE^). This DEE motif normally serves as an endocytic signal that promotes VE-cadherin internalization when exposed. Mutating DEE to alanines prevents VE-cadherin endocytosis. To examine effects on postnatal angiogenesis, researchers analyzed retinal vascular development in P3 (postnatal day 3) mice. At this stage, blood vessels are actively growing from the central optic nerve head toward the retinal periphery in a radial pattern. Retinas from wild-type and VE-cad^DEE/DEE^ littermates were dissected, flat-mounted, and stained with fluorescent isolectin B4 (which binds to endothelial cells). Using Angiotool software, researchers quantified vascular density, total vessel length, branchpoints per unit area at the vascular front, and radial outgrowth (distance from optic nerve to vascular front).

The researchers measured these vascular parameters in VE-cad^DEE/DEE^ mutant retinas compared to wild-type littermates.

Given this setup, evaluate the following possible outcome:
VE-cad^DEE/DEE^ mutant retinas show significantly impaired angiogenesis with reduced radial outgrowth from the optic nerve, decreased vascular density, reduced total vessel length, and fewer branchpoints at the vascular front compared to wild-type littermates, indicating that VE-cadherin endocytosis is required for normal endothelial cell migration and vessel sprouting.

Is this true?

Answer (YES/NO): YES